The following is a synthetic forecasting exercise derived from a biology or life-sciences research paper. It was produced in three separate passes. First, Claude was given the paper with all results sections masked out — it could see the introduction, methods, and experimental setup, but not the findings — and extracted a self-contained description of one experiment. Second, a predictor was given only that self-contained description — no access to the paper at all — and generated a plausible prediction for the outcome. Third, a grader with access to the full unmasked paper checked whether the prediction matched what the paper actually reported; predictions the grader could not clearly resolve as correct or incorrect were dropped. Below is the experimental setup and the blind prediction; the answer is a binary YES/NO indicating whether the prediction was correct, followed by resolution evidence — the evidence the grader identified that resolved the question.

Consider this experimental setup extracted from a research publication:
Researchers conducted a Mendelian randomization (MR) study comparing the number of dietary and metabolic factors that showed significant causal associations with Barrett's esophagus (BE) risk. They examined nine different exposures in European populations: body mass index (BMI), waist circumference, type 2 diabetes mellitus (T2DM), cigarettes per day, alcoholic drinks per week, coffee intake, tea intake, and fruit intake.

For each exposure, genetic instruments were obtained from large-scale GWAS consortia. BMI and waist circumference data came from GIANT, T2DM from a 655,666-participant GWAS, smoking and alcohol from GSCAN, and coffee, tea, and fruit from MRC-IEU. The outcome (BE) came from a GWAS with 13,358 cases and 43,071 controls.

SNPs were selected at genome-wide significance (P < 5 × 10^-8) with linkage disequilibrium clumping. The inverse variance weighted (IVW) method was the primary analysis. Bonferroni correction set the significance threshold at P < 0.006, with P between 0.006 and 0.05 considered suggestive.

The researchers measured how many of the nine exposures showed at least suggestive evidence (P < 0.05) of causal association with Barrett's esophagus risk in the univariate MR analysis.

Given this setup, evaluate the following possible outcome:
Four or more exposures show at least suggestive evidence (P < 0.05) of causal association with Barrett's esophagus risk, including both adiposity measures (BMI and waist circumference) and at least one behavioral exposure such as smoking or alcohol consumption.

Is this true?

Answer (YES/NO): YES